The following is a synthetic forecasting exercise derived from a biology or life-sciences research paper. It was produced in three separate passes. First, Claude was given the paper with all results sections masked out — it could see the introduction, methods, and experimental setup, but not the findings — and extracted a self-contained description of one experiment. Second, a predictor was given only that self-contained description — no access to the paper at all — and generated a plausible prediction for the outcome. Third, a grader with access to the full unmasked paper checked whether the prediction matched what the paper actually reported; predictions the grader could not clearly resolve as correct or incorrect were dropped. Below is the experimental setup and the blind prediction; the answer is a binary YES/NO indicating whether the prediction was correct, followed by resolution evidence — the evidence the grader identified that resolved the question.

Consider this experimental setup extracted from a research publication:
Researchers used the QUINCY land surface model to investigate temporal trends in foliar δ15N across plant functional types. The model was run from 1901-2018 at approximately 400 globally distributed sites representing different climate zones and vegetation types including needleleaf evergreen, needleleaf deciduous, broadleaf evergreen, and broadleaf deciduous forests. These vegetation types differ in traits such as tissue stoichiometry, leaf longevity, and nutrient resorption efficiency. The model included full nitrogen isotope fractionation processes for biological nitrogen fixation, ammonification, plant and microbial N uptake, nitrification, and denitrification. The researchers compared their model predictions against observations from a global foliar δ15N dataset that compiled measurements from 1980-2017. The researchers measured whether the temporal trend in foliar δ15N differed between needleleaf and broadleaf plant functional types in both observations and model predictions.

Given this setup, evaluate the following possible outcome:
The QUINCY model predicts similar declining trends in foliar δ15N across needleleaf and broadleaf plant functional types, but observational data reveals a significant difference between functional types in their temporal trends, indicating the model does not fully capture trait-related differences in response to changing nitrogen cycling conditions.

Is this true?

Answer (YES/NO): NO